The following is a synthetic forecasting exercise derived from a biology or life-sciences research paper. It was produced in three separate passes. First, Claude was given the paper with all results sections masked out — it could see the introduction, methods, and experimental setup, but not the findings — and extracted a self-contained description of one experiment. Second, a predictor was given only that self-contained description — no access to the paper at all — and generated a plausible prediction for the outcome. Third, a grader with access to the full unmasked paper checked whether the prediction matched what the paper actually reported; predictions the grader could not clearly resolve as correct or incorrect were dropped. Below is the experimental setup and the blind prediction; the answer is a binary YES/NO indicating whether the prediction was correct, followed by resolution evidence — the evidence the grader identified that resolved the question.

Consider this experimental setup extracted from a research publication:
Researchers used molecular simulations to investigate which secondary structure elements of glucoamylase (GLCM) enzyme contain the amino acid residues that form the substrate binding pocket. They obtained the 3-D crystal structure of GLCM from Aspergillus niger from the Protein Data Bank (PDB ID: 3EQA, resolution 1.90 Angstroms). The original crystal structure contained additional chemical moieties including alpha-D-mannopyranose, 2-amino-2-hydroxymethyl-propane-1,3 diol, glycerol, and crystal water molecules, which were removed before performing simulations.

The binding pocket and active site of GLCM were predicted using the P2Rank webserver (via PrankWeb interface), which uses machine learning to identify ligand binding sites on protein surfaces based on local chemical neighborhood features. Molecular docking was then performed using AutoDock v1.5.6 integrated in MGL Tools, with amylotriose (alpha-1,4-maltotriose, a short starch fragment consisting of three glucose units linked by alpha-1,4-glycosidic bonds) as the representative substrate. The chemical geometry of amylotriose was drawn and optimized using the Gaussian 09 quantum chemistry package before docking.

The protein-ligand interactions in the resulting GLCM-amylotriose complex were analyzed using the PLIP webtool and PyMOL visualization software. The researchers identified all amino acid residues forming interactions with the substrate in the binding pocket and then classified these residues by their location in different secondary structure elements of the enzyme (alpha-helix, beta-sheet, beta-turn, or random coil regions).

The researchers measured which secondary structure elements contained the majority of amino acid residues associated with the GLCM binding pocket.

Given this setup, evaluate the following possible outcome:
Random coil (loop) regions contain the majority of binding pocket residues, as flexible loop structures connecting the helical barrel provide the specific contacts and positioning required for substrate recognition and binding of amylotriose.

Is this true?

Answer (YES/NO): NO